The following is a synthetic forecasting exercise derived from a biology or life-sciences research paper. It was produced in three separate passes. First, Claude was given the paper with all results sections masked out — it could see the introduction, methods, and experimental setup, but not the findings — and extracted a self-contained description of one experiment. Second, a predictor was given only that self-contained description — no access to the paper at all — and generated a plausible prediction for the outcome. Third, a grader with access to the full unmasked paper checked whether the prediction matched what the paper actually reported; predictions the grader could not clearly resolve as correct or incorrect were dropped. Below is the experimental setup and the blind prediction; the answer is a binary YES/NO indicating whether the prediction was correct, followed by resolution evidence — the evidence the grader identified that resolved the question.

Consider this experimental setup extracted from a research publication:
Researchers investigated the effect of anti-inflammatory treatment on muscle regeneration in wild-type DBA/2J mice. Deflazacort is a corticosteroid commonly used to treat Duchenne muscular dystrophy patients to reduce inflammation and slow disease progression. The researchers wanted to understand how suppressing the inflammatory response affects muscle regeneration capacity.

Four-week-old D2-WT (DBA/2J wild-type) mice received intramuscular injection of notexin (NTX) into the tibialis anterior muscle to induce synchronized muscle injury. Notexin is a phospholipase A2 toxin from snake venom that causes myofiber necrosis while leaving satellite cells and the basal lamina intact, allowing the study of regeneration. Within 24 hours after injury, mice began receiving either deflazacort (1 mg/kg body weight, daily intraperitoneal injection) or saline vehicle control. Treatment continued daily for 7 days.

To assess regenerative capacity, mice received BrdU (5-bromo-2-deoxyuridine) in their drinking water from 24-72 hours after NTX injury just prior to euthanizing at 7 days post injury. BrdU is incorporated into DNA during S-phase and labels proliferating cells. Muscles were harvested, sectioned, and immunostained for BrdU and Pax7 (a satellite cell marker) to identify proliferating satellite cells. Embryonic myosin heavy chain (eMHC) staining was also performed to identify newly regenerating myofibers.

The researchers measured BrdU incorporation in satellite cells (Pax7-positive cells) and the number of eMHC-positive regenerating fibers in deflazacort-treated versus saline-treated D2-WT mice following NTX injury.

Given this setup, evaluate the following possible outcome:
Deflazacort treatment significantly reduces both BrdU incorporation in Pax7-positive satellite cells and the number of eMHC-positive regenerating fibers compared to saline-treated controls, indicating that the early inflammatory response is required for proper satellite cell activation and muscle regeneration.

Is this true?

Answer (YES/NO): NO